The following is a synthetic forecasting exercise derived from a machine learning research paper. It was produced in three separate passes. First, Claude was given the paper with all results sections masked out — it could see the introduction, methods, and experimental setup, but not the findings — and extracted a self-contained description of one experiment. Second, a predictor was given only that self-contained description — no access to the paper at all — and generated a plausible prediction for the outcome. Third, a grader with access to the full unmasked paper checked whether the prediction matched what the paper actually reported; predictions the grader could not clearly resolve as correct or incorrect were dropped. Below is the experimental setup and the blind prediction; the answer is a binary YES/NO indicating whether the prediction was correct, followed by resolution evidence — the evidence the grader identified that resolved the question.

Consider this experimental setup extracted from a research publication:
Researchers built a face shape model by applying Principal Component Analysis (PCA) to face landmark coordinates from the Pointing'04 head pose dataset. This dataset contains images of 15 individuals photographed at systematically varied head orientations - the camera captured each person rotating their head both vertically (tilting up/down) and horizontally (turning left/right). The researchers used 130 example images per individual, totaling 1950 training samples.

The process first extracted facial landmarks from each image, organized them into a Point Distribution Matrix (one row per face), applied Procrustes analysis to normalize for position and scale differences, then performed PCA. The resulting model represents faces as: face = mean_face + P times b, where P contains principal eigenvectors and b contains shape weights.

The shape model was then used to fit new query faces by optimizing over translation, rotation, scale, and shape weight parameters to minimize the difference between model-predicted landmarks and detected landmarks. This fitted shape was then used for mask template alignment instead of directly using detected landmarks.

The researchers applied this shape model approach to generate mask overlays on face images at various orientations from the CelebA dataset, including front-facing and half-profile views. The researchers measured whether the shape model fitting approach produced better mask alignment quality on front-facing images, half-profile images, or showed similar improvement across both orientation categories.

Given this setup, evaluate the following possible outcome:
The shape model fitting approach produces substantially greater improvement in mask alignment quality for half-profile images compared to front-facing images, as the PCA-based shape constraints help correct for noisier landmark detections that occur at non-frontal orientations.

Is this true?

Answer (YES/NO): YES